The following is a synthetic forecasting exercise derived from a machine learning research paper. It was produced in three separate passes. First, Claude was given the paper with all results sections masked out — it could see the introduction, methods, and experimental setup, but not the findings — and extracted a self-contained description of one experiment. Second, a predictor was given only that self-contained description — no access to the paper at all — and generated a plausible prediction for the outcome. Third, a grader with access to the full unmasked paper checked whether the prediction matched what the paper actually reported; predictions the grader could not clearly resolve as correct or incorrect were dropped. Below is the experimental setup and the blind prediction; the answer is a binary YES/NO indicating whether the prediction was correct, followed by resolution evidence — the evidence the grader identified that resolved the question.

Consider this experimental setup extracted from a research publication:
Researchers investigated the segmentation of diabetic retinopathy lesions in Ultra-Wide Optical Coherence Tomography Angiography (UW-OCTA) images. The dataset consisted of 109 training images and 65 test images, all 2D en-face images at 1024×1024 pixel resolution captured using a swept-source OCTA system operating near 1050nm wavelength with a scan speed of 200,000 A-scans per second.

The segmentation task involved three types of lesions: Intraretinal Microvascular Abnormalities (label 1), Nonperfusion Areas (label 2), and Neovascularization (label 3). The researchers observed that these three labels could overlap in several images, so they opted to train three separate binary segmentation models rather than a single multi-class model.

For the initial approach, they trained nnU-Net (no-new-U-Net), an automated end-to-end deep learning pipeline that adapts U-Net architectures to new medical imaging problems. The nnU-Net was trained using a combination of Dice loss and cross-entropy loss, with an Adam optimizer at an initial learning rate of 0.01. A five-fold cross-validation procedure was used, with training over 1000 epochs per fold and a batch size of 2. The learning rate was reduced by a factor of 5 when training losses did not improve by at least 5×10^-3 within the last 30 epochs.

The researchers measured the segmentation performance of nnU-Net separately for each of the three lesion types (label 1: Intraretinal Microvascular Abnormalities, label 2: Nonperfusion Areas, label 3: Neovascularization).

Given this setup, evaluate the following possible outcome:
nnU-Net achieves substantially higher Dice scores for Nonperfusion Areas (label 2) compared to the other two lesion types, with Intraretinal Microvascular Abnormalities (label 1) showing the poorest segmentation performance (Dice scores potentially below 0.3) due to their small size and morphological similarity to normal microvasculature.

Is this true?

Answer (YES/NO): YES